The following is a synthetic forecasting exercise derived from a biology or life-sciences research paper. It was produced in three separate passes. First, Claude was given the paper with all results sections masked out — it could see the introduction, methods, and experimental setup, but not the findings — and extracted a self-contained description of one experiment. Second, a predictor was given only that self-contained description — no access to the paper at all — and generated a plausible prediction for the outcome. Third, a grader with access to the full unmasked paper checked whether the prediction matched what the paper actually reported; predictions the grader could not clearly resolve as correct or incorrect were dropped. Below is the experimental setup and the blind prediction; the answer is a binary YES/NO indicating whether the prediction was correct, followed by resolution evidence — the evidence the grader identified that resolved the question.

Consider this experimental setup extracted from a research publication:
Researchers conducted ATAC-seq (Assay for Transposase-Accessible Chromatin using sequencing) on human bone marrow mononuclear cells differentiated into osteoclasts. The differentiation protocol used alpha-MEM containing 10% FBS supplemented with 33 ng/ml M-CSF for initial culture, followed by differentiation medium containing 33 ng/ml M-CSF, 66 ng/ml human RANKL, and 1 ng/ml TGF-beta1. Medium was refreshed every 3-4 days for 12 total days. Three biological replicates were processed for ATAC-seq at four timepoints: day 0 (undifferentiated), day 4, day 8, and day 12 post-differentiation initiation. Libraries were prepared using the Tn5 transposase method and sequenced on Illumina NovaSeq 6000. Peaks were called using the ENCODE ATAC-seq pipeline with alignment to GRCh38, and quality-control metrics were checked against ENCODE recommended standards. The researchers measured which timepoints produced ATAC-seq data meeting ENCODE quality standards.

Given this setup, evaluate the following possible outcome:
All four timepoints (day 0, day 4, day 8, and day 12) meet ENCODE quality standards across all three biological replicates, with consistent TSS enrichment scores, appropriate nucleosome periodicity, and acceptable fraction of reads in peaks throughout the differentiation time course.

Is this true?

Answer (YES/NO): NO